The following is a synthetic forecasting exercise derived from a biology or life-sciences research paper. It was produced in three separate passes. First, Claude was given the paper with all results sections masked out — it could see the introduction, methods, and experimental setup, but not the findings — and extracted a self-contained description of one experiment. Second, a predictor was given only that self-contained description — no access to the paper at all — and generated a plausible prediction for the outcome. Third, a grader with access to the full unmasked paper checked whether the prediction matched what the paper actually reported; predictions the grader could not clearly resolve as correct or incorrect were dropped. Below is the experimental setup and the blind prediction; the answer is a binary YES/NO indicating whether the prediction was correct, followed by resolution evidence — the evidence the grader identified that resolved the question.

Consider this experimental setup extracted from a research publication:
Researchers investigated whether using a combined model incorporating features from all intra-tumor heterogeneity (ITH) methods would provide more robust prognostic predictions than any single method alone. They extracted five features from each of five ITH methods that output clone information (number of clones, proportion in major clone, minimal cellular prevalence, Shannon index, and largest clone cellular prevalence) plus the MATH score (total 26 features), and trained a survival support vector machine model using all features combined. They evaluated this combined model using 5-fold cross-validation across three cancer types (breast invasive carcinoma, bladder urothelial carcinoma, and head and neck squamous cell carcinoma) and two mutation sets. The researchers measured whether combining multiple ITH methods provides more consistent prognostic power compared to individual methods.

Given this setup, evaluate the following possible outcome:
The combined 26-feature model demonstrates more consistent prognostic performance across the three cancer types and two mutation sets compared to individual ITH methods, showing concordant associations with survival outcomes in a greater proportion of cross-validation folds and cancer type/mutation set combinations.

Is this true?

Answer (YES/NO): YES